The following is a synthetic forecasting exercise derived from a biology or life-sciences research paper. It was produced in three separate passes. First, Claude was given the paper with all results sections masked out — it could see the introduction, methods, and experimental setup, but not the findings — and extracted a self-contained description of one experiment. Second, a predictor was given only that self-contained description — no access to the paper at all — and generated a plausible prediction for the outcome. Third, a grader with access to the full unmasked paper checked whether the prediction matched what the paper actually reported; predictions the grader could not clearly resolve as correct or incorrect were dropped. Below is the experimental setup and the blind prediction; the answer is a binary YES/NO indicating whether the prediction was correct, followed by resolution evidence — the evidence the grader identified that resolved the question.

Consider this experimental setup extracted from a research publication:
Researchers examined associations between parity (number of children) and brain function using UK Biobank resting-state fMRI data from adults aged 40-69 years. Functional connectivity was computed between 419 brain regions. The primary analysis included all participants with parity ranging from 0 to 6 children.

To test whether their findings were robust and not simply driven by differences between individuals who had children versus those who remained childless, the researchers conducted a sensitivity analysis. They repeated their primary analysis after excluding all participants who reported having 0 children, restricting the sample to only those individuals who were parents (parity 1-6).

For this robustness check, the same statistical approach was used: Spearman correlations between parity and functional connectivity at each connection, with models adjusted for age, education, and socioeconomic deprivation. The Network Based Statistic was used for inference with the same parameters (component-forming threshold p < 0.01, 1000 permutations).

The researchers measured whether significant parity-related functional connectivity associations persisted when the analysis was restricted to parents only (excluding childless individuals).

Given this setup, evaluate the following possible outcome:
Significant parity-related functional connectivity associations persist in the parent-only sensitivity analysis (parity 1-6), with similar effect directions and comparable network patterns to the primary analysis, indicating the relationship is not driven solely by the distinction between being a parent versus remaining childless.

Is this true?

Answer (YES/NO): YES